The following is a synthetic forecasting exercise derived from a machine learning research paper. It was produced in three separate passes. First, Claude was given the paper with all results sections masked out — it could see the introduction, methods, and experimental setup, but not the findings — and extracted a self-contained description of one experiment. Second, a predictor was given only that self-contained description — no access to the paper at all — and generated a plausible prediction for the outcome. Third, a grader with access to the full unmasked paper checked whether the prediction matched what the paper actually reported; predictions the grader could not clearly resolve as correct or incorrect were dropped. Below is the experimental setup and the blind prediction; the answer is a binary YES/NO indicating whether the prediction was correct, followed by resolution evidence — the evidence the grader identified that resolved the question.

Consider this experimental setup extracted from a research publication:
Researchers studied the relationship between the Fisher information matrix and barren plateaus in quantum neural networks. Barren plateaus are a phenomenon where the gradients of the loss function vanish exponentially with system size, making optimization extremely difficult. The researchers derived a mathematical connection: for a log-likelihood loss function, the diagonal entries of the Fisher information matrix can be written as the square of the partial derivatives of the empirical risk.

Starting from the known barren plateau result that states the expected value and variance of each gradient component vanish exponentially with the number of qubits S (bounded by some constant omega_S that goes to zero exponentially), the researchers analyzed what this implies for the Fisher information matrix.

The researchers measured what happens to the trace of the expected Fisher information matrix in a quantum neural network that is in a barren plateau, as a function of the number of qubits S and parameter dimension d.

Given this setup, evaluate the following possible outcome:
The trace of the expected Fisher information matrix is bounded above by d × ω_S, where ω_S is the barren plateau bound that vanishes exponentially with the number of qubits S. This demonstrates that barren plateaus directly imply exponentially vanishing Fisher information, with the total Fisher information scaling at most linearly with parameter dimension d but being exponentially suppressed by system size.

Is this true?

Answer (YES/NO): NO